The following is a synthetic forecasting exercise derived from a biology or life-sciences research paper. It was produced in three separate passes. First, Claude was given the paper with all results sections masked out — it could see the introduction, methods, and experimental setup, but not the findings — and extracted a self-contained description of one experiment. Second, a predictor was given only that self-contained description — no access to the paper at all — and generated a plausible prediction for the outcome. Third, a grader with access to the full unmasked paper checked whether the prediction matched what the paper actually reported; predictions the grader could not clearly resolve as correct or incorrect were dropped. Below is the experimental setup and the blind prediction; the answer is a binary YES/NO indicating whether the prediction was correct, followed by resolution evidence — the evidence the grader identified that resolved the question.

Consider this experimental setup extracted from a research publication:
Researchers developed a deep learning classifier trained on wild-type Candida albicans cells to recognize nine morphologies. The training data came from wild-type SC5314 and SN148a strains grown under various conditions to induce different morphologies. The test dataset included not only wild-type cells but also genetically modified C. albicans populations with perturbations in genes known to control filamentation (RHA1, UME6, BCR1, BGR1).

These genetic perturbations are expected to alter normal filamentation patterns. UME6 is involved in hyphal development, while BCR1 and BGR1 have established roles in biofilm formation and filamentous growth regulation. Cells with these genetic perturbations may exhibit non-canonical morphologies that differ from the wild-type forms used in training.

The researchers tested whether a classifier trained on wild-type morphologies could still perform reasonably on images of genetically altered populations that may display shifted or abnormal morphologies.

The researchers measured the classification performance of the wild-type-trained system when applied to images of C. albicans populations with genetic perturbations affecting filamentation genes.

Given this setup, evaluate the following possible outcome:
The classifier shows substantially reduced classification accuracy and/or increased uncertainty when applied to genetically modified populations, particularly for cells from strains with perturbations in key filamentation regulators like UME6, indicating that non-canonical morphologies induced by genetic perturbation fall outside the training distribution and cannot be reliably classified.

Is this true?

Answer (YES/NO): NO